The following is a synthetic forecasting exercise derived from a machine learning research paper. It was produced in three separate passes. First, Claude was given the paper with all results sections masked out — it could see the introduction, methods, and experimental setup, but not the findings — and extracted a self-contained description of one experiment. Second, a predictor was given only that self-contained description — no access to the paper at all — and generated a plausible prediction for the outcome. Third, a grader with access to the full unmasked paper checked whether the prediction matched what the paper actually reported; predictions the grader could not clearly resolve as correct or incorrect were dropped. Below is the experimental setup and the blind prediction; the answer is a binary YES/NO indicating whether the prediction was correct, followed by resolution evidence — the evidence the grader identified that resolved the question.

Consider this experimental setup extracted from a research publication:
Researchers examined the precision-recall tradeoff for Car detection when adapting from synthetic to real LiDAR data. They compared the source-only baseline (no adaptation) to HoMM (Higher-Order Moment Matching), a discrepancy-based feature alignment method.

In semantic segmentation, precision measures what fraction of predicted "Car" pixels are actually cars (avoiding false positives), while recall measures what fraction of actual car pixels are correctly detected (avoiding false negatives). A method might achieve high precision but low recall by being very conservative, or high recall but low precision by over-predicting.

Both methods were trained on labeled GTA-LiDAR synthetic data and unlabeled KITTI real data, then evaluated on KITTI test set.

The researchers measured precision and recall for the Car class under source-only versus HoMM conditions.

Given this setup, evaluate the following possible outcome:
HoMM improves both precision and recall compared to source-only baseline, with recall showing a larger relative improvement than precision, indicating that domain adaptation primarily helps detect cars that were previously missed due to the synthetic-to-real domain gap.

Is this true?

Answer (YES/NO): NO